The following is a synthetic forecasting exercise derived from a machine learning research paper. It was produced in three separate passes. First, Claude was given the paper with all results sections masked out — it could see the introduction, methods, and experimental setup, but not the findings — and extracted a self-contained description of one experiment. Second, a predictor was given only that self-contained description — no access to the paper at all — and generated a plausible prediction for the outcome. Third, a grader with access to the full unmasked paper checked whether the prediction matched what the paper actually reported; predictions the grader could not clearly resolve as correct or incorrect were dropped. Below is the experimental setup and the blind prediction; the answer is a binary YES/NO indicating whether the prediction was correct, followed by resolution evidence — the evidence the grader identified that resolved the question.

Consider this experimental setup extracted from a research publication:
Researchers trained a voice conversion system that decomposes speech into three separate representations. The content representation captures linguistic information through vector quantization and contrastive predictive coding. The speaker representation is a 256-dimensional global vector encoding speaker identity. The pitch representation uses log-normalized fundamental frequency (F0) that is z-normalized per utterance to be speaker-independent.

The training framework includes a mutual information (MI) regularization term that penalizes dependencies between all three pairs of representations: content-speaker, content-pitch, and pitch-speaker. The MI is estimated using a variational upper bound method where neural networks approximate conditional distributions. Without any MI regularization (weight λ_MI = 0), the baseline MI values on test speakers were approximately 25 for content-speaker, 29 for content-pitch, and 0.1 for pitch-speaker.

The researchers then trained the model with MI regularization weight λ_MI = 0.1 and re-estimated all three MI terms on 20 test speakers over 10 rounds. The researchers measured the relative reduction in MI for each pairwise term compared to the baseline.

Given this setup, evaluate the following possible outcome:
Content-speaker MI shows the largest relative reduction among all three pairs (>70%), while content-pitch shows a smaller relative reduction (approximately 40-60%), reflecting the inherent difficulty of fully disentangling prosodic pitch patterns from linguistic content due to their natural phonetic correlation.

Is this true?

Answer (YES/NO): NO